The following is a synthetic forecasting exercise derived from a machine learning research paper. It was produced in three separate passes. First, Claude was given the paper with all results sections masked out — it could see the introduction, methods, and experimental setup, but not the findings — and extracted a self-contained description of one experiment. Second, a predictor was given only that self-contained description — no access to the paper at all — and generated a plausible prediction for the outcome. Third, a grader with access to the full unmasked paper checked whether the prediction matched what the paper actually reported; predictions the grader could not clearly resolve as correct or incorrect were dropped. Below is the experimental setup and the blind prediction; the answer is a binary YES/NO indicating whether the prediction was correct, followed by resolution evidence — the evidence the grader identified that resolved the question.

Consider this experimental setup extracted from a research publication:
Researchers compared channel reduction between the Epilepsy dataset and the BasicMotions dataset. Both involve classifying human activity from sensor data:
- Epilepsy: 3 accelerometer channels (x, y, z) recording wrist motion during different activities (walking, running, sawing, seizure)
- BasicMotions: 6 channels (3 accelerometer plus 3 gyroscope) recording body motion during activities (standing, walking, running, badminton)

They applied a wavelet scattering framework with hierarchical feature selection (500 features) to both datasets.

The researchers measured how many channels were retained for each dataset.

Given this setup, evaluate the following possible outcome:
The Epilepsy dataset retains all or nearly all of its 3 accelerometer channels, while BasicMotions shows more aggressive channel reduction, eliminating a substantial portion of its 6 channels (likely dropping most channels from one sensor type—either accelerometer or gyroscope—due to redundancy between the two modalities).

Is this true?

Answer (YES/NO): NO